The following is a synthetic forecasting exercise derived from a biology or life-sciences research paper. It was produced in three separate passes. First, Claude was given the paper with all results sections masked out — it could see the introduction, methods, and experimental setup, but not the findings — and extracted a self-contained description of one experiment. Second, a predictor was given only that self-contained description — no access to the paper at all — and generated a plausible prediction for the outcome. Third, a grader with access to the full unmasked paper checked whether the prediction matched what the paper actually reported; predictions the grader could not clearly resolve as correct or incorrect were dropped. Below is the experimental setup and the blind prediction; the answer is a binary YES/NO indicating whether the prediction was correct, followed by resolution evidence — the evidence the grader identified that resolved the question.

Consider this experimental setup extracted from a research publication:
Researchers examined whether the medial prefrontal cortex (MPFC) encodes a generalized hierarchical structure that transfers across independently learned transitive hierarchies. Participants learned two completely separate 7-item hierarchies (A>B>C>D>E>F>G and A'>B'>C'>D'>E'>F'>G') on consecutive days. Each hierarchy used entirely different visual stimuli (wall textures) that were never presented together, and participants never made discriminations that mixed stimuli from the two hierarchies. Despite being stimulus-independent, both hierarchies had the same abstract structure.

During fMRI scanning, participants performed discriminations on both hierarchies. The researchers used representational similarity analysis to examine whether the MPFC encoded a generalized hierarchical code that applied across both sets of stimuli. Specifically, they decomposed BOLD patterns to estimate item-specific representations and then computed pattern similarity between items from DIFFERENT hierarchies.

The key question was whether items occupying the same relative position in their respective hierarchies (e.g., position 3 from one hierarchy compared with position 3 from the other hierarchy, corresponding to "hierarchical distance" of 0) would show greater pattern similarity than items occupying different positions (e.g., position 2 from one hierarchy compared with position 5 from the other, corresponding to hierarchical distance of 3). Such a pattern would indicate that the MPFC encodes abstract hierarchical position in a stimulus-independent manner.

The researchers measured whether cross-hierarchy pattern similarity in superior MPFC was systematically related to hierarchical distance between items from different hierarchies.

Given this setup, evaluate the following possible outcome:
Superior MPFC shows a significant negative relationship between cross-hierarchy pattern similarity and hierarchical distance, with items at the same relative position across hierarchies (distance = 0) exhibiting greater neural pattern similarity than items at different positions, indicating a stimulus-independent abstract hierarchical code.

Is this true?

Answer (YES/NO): NO